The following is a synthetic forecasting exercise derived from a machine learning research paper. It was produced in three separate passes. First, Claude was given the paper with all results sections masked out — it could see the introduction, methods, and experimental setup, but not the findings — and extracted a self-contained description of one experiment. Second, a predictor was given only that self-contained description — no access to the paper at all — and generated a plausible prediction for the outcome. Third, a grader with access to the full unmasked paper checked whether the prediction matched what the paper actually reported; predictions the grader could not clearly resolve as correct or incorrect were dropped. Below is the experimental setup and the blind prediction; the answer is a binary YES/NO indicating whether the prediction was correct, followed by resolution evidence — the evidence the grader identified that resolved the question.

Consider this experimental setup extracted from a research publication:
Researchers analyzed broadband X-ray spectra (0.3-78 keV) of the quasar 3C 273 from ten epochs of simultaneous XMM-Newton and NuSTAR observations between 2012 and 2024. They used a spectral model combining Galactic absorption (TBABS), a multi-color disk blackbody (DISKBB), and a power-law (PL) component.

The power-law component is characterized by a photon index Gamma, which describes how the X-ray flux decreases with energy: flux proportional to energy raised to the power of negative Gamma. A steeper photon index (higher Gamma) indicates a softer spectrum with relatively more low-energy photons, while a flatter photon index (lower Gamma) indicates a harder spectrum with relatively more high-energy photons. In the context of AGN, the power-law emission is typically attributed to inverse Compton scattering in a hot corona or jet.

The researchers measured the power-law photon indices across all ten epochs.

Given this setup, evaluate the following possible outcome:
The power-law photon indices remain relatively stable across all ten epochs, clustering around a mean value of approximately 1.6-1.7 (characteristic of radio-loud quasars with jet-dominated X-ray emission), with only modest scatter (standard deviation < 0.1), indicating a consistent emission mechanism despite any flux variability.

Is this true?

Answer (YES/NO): YES